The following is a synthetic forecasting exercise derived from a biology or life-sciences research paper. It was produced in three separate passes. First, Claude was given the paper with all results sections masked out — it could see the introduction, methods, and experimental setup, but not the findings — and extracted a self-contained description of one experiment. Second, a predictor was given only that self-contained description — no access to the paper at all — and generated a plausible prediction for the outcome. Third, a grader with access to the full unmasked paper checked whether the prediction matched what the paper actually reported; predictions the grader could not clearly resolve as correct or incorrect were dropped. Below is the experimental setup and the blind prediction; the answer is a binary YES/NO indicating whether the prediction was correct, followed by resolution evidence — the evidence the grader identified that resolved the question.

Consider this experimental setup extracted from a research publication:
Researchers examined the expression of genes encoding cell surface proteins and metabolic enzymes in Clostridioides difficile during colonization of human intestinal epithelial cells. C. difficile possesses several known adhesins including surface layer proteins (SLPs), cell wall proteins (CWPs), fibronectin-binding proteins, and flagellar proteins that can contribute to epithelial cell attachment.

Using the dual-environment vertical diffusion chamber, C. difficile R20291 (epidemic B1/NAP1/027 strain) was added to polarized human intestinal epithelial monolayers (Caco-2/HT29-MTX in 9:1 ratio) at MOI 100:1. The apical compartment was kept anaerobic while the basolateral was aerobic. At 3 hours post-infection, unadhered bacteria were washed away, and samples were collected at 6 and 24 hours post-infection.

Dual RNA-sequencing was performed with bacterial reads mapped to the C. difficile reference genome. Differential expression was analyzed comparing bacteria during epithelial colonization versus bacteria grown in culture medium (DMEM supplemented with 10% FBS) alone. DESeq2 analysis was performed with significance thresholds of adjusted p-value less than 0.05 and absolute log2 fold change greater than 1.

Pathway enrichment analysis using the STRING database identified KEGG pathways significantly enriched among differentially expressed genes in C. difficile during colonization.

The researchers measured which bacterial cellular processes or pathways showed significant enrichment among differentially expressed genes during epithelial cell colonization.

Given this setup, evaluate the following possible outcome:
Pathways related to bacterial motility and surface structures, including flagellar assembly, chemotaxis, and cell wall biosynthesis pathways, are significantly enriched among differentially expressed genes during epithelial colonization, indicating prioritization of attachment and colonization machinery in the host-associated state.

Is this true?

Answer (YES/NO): NO